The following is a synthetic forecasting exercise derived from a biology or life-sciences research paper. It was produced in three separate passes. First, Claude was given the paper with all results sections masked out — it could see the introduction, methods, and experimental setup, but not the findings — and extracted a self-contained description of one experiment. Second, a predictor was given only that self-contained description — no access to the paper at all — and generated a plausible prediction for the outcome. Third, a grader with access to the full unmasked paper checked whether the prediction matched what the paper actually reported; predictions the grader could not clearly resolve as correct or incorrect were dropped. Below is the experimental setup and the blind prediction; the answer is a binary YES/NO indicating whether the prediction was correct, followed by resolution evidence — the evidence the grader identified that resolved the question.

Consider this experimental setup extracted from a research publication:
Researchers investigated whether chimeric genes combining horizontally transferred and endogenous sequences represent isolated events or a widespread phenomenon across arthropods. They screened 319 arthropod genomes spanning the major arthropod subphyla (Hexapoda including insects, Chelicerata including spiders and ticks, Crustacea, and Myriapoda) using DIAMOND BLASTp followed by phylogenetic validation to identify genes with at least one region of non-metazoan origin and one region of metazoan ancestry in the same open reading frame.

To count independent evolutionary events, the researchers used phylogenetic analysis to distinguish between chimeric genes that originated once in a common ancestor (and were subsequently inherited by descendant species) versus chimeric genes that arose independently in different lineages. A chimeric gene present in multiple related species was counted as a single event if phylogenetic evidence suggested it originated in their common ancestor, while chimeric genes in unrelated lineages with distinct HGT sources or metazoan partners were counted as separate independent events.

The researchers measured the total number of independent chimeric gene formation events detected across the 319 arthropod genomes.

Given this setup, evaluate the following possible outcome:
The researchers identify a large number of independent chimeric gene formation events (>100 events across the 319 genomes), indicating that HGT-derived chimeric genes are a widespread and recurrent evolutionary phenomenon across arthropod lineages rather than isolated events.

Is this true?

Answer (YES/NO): YES